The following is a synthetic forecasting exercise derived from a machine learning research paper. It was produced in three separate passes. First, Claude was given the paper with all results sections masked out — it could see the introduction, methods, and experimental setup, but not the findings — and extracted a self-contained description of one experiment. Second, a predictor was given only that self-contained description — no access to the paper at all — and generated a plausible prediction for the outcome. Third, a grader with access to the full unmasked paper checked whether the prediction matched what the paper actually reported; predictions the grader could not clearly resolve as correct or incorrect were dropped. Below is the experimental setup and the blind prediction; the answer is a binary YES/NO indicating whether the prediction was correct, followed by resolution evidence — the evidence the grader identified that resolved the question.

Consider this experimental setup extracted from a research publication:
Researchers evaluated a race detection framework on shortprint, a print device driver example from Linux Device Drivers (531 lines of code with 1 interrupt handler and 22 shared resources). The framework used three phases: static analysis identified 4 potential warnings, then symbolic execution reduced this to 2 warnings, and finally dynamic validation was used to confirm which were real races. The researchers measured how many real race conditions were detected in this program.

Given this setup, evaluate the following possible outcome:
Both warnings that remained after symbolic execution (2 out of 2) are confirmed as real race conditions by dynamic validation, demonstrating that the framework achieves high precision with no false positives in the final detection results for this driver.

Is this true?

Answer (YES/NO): NO